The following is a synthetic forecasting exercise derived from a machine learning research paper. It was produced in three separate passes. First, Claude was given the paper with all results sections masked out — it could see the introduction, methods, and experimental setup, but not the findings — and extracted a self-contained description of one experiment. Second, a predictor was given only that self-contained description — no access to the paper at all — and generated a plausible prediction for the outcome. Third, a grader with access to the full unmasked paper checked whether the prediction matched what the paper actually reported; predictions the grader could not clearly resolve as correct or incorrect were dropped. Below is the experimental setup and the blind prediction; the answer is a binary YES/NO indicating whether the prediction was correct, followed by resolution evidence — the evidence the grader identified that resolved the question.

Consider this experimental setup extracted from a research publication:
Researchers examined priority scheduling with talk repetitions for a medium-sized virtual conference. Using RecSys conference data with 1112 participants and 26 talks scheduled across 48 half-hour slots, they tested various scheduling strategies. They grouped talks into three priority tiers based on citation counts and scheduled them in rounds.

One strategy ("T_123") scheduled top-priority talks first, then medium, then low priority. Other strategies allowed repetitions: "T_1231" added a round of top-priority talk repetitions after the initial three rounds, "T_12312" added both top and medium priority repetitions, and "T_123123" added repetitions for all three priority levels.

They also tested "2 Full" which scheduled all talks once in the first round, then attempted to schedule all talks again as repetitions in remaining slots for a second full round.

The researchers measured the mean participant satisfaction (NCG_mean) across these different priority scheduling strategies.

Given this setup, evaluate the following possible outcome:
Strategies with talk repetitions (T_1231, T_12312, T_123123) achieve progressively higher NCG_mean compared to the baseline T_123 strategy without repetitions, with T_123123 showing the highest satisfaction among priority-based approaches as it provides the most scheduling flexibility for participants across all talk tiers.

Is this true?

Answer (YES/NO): NO